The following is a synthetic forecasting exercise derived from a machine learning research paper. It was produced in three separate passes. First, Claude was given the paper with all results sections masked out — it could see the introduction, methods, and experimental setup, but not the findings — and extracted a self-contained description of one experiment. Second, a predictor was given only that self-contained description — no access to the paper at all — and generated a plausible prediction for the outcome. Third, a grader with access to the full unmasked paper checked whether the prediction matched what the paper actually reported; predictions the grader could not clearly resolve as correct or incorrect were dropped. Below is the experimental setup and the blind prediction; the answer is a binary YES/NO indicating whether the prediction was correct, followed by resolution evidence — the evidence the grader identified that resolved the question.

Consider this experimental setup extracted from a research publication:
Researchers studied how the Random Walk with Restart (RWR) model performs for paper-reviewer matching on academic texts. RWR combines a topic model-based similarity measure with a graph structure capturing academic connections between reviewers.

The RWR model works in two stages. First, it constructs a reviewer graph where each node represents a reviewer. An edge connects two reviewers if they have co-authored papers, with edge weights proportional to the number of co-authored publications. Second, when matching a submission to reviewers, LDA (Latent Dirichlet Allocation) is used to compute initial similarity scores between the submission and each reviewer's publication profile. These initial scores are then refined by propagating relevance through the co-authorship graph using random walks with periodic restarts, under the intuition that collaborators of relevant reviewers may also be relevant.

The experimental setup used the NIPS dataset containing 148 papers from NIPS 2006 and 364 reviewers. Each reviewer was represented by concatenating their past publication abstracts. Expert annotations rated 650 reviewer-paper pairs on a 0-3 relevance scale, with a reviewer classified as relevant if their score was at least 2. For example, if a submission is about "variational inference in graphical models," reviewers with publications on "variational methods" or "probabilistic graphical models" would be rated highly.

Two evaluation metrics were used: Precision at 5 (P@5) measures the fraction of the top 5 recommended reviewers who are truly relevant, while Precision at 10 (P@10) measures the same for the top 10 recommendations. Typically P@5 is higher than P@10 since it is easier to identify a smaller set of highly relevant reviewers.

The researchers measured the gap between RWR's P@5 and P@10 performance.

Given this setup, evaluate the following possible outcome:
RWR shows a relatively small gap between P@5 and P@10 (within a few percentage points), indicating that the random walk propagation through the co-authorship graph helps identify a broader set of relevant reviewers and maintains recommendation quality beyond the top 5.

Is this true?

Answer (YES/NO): YES